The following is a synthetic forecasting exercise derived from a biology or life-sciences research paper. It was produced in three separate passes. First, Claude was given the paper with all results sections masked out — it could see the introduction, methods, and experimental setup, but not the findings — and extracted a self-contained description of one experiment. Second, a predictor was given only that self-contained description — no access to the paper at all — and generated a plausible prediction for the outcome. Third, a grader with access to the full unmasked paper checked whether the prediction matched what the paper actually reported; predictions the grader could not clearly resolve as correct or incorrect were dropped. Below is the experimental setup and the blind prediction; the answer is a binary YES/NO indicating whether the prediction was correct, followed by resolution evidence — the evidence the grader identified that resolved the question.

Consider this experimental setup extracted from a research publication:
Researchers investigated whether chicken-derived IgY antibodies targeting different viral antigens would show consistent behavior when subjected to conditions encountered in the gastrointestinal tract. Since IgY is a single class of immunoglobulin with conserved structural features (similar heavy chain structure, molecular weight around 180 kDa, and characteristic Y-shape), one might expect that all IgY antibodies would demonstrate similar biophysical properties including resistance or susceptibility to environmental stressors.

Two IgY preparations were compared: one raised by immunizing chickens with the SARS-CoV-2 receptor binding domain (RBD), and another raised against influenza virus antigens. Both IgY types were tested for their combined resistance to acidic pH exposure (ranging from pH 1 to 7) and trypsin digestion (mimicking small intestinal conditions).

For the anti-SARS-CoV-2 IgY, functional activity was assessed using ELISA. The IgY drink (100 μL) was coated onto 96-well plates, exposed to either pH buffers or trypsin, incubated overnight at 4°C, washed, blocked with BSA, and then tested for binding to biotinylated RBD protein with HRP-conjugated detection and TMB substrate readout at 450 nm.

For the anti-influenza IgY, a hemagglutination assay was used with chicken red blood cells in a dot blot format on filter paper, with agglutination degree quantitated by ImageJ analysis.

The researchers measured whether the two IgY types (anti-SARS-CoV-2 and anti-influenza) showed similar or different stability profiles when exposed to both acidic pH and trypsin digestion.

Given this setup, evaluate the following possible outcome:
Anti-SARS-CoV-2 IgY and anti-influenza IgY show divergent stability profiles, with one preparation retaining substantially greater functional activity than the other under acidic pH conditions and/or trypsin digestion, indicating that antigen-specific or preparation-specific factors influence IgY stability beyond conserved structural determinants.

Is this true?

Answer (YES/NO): YES